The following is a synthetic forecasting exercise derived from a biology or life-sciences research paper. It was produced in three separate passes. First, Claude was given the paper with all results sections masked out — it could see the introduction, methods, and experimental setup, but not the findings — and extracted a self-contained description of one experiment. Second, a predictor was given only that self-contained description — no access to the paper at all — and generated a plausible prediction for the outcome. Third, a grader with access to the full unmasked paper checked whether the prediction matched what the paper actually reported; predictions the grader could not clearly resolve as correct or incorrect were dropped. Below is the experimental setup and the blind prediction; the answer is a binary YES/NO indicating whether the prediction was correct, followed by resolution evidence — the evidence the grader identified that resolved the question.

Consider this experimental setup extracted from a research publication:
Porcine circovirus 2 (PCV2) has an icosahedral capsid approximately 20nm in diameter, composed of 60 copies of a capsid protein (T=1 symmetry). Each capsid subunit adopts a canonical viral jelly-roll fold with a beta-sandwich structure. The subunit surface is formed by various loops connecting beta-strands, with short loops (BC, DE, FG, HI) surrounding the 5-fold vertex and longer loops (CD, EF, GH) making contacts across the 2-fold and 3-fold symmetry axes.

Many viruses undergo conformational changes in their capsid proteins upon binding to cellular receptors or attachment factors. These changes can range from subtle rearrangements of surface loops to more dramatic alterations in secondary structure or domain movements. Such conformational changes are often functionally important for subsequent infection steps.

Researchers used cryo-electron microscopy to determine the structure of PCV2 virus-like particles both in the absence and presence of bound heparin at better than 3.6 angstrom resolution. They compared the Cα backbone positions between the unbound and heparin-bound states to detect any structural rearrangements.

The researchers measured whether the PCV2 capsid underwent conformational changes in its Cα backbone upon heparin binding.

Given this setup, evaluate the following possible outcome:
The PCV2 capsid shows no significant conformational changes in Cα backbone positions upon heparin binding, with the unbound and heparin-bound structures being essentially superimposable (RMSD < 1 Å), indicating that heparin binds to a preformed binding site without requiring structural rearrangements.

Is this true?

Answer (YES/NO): YES